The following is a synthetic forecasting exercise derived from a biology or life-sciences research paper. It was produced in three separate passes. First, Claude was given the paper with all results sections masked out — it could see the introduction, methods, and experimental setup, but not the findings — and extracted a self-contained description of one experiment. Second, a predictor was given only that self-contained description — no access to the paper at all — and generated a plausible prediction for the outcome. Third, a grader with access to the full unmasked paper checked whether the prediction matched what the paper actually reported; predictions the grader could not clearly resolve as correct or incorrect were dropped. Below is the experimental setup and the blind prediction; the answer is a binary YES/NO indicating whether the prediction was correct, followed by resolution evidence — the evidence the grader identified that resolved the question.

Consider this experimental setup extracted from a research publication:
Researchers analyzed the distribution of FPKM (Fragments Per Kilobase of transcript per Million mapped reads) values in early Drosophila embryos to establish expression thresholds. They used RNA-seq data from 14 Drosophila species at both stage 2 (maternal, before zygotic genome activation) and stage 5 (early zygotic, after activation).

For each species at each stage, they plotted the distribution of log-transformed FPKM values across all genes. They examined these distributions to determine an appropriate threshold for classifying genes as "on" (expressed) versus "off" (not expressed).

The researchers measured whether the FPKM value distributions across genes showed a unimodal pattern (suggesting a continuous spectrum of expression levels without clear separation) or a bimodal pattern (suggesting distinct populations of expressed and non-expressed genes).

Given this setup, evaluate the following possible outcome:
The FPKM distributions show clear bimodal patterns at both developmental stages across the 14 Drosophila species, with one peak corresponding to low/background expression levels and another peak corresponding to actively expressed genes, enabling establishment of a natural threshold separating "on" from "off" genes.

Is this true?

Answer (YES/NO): YES